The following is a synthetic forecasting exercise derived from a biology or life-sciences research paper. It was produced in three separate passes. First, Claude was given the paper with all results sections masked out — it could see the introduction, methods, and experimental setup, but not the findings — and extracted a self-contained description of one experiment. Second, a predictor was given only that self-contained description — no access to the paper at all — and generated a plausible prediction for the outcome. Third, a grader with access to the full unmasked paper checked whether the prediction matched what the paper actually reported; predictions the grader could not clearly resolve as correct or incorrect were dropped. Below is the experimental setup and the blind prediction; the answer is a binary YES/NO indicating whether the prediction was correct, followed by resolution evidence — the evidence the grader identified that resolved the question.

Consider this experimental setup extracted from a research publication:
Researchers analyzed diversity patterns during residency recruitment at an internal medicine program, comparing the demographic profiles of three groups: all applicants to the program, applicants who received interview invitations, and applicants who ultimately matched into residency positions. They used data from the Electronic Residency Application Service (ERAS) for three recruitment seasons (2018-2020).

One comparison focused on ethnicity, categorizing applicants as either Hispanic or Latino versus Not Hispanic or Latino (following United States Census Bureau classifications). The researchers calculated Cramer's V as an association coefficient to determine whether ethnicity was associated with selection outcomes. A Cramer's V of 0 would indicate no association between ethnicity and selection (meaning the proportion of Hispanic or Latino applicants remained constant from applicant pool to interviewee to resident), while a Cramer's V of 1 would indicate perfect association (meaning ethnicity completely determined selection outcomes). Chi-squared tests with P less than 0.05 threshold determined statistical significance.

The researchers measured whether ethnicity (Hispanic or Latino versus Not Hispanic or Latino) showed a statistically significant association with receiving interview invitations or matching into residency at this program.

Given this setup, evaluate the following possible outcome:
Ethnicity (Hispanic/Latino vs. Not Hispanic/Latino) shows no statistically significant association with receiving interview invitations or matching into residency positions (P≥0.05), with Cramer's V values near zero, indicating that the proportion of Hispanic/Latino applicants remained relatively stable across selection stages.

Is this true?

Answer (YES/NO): YES